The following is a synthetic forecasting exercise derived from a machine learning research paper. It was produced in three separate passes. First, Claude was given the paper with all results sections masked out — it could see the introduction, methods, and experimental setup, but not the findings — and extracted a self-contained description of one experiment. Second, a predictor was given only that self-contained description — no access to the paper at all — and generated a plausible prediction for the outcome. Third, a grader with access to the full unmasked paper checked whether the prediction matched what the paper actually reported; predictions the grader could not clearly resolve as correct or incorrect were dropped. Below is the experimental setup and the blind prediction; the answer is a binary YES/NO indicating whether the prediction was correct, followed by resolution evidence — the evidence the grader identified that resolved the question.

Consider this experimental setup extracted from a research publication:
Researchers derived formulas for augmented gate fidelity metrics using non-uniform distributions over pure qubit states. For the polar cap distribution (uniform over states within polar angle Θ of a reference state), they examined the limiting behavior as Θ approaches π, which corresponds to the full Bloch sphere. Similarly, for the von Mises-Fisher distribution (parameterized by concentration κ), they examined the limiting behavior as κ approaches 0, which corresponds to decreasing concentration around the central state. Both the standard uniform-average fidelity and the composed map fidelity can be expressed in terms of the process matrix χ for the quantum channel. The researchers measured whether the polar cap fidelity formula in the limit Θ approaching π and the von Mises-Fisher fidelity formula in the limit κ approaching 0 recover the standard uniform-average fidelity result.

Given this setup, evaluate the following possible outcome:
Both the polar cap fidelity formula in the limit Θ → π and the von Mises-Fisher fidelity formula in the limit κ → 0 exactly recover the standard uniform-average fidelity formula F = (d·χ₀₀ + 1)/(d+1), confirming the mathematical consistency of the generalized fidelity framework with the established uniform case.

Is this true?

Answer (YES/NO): YES